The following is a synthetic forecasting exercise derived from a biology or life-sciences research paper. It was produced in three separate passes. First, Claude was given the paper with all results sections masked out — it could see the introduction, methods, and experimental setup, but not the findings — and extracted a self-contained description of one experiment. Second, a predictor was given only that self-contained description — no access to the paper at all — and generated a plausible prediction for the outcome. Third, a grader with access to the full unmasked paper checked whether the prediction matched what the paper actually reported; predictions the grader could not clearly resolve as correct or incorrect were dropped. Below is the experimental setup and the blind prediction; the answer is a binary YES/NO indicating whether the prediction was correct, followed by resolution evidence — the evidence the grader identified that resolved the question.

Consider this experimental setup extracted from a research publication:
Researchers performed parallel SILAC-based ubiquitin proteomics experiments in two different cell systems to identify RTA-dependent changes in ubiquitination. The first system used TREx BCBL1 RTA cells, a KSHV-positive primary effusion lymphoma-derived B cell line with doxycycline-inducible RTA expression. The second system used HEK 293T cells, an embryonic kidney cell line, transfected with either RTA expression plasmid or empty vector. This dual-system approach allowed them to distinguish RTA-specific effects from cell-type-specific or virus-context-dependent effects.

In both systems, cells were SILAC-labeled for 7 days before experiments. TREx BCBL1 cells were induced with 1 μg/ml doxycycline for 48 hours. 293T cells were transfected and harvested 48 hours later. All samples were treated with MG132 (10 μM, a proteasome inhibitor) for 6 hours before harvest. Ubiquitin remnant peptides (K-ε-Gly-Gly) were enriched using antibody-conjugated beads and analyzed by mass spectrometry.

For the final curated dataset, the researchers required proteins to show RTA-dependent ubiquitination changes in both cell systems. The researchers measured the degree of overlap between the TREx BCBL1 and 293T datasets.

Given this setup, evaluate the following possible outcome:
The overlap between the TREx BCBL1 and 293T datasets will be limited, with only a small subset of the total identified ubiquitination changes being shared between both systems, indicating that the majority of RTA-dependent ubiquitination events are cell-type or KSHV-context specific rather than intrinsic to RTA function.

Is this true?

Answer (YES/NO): YES